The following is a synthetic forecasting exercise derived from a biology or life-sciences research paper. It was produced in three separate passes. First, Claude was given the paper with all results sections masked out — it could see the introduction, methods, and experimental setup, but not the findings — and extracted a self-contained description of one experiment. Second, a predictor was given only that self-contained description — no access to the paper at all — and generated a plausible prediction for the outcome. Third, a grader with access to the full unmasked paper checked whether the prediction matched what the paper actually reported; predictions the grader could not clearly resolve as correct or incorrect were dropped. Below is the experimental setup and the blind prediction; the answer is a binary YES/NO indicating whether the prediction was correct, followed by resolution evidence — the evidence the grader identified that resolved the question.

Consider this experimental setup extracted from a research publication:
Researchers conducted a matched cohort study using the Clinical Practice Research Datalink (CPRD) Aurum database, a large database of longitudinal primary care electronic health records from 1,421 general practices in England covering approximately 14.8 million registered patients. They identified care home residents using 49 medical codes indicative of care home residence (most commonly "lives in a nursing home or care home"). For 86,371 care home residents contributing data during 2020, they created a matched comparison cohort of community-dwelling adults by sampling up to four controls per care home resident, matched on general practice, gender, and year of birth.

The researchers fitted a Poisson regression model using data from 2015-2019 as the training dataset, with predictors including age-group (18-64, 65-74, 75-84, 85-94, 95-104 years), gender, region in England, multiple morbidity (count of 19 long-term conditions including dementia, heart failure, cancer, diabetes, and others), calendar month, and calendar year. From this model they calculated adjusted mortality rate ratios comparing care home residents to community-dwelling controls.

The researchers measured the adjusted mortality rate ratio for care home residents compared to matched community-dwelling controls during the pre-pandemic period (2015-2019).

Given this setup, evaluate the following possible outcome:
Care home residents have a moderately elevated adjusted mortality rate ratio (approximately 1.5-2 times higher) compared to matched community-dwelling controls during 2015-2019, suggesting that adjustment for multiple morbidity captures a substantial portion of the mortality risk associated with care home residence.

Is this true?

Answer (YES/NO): NO